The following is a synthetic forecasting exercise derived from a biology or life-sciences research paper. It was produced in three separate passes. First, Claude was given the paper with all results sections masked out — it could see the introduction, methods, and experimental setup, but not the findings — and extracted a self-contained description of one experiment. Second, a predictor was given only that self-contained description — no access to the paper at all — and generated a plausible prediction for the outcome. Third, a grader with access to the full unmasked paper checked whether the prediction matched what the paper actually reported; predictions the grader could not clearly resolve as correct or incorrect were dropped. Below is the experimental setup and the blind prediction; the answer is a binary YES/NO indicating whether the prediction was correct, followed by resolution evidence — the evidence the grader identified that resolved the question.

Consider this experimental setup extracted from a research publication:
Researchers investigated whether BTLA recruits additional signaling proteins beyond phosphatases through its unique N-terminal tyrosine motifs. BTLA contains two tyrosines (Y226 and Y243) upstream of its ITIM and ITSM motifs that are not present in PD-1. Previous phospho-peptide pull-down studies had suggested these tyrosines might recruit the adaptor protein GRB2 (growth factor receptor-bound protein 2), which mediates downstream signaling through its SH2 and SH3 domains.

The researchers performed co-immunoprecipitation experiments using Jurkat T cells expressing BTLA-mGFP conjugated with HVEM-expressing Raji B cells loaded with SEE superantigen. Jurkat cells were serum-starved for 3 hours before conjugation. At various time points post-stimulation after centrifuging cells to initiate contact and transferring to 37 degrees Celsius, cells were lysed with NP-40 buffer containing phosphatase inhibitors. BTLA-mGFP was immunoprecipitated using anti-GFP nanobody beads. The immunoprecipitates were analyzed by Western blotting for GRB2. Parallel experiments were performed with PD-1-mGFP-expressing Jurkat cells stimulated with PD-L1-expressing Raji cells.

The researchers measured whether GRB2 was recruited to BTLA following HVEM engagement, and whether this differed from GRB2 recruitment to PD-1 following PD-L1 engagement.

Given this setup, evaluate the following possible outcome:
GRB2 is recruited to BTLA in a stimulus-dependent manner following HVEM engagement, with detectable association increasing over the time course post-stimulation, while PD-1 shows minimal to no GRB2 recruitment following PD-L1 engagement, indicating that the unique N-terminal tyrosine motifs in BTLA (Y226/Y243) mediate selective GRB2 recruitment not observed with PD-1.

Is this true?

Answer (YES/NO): NO